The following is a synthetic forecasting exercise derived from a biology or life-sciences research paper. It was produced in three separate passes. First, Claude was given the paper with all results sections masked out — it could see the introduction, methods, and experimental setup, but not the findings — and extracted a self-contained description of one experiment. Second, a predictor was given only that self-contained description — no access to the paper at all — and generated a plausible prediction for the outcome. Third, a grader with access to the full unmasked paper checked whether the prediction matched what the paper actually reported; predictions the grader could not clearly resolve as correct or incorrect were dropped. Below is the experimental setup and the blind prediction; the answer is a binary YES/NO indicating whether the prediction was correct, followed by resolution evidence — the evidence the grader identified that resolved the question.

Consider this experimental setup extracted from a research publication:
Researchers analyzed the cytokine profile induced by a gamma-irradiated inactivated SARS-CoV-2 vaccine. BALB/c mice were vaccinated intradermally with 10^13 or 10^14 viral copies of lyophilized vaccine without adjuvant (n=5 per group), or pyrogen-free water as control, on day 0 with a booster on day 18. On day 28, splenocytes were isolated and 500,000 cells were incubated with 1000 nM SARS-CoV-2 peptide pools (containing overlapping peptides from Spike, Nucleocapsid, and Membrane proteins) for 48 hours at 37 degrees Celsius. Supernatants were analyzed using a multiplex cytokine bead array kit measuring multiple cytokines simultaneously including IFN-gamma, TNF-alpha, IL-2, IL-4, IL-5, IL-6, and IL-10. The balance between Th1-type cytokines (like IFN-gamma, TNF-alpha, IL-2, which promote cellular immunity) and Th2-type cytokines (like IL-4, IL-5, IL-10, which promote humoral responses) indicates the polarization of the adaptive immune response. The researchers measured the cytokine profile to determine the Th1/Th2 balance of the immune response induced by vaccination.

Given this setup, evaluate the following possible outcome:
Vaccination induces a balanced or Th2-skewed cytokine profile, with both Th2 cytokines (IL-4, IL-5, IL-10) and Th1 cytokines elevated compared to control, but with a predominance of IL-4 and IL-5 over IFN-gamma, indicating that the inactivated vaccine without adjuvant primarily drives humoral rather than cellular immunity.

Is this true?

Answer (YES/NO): NO